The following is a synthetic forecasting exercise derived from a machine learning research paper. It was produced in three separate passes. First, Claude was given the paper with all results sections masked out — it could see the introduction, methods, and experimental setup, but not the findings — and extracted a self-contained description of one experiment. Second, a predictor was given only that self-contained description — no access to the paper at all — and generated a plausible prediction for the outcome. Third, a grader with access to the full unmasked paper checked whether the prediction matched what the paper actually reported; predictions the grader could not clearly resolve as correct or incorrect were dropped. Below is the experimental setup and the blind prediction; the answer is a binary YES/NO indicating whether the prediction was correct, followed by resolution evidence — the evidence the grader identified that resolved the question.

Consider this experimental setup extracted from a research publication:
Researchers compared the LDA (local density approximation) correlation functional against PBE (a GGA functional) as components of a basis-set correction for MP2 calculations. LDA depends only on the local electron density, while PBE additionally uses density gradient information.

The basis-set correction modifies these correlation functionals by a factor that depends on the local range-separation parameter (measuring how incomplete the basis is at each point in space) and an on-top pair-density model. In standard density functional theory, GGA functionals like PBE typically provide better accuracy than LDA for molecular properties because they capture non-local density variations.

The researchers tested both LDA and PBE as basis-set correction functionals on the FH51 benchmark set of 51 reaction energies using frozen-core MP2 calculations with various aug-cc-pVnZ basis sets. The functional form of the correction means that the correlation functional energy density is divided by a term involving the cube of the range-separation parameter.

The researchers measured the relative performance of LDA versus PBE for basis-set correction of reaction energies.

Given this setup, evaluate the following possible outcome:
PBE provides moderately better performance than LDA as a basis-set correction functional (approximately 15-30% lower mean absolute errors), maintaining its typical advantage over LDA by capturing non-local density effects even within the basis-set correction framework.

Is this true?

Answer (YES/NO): NO